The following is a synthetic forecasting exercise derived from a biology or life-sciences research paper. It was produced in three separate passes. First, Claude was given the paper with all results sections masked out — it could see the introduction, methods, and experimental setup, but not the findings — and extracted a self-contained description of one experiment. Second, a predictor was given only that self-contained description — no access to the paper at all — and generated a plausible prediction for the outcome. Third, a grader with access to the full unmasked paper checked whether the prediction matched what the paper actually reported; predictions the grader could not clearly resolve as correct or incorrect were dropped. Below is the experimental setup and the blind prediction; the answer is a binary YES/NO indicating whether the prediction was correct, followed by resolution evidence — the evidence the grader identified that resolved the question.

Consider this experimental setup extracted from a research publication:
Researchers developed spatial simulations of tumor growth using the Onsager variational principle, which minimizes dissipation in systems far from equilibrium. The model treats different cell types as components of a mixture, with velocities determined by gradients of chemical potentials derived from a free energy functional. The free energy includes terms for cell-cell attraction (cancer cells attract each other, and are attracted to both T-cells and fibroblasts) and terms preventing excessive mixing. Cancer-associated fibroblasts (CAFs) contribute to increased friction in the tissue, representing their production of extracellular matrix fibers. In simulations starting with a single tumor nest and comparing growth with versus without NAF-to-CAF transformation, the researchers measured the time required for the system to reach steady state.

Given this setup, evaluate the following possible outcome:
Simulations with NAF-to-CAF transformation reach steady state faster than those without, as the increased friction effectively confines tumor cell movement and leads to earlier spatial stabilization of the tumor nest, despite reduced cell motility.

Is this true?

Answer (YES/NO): YES